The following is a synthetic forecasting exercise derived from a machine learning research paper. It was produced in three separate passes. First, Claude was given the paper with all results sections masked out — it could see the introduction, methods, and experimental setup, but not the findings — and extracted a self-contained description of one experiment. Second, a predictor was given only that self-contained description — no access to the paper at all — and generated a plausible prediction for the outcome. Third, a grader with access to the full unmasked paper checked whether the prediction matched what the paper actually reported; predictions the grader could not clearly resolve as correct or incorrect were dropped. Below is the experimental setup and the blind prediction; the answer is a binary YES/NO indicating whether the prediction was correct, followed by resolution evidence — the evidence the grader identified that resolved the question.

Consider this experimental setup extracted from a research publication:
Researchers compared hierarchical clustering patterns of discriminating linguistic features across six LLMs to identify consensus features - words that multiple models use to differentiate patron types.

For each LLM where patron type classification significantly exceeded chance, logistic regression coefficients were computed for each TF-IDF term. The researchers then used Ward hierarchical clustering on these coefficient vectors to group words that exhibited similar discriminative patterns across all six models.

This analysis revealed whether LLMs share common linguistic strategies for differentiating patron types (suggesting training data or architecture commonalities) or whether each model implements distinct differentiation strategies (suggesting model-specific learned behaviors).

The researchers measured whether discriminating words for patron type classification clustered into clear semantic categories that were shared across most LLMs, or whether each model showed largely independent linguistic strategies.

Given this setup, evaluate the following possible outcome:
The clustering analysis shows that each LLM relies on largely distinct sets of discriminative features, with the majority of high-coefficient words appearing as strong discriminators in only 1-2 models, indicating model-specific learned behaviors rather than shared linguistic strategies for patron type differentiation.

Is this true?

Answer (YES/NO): NO